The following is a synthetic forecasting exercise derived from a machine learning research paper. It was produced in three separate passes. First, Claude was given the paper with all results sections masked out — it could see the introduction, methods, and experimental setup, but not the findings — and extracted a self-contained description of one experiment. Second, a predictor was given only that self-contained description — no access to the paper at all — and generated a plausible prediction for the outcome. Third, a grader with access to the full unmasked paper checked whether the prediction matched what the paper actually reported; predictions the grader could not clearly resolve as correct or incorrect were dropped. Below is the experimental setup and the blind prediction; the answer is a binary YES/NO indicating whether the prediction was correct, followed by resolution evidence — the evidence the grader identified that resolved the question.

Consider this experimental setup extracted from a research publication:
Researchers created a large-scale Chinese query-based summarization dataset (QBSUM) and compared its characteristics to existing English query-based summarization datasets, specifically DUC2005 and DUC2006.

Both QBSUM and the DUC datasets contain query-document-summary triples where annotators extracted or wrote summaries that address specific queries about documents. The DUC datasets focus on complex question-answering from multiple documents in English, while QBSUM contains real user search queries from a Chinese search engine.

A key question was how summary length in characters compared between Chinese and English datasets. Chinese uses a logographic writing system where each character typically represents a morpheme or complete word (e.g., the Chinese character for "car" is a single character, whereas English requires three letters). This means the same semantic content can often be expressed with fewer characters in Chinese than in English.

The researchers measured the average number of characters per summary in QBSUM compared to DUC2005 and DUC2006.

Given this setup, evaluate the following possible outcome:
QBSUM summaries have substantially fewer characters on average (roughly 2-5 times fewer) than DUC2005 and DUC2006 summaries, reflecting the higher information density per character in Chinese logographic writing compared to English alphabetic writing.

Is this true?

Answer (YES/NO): NO